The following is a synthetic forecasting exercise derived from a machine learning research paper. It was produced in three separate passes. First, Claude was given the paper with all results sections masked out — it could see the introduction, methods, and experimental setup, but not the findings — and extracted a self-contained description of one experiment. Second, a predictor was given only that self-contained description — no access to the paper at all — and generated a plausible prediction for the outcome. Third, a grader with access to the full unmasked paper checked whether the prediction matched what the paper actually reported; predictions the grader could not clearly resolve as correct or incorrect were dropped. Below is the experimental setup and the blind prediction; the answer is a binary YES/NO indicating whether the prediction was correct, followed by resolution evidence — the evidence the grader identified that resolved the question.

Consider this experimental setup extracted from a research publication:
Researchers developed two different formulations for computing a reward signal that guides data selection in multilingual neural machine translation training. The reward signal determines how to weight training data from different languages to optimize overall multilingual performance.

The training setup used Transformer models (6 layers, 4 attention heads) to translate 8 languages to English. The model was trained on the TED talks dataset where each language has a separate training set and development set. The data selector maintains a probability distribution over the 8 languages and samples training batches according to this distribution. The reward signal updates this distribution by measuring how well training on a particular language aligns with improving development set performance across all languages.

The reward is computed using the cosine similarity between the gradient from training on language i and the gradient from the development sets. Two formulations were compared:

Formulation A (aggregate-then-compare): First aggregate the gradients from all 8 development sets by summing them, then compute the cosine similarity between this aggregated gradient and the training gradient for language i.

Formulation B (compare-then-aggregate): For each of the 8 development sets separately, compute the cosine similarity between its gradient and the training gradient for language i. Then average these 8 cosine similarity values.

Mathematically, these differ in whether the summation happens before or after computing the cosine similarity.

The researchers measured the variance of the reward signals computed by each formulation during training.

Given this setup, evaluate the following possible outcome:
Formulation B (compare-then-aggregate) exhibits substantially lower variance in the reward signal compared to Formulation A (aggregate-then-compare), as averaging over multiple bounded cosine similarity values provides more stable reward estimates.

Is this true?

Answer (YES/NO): YES